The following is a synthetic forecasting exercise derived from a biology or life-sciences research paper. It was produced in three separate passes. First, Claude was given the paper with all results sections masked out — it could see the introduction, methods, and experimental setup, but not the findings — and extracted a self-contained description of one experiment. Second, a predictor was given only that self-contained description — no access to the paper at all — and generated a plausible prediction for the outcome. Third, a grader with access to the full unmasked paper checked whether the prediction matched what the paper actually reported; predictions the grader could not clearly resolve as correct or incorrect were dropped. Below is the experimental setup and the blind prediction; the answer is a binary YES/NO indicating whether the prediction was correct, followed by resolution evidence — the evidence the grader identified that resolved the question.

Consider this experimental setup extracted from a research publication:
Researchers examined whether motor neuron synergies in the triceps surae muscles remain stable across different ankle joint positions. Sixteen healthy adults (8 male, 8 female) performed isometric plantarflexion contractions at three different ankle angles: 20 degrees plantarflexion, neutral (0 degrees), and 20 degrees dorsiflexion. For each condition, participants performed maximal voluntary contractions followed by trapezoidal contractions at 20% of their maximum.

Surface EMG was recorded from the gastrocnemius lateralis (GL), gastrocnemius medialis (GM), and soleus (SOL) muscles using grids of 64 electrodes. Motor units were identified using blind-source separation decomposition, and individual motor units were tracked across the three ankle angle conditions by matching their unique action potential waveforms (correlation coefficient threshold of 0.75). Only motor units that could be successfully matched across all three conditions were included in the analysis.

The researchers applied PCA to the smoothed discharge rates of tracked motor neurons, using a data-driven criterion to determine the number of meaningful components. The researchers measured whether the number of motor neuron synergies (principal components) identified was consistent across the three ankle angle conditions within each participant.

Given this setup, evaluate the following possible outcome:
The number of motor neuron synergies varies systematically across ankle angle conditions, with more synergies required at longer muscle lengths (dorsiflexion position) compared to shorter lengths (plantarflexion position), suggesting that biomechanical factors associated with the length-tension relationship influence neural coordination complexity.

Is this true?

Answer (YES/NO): NO